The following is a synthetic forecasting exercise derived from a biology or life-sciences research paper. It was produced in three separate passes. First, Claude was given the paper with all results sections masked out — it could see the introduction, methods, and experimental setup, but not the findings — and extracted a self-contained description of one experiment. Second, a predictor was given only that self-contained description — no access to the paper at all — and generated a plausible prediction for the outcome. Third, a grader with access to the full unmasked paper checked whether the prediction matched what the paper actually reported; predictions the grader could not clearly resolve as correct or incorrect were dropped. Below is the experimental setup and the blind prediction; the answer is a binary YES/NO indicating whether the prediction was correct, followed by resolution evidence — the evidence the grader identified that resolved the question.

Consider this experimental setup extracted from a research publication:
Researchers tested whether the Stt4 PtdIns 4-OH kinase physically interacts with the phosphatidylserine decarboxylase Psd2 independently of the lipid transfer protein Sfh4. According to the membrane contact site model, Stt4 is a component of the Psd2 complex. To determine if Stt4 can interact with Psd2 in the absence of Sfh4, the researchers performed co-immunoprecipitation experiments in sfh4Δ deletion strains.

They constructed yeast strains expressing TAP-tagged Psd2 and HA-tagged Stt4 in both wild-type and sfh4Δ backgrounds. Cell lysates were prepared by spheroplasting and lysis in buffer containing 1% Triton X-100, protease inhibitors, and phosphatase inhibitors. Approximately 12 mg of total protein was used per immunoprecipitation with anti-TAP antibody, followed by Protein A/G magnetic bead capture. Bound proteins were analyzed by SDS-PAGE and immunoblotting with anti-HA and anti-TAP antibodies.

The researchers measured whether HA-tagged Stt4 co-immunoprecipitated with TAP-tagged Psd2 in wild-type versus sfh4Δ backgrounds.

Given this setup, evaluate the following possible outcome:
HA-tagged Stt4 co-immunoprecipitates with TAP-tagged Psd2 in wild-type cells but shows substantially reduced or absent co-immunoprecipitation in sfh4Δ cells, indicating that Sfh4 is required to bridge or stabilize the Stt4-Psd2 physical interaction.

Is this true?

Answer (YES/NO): NO